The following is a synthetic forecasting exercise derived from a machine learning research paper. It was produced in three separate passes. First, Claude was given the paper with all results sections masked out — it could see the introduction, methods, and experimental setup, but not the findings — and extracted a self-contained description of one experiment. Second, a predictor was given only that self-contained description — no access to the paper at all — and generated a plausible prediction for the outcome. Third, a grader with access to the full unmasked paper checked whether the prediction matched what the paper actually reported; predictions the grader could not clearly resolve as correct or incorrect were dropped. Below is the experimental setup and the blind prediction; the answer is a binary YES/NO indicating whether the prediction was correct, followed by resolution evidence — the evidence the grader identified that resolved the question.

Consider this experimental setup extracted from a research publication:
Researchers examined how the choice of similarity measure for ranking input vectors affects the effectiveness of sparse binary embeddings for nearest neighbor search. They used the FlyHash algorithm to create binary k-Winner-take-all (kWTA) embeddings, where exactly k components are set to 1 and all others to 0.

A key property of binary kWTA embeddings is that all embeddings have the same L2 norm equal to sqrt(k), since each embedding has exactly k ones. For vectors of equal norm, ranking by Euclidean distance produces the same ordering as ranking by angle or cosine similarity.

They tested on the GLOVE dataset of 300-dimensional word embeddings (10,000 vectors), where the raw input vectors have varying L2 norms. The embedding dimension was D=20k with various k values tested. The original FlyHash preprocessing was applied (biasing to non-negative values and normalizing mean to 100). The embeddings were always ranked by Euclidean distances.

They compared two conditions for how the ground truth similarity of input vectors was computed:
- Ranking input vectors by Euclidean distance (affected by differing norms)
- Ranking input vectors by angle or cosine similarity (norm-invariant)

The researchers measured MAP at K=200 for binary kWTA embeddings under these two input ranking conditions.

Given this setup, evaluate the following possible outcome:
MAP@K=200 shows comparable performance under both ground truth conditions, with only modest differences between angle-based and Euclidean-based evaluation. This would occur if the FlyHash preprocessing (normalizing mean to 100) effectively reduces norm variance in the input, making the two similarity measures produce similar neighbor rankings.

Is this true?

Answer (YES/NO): NO